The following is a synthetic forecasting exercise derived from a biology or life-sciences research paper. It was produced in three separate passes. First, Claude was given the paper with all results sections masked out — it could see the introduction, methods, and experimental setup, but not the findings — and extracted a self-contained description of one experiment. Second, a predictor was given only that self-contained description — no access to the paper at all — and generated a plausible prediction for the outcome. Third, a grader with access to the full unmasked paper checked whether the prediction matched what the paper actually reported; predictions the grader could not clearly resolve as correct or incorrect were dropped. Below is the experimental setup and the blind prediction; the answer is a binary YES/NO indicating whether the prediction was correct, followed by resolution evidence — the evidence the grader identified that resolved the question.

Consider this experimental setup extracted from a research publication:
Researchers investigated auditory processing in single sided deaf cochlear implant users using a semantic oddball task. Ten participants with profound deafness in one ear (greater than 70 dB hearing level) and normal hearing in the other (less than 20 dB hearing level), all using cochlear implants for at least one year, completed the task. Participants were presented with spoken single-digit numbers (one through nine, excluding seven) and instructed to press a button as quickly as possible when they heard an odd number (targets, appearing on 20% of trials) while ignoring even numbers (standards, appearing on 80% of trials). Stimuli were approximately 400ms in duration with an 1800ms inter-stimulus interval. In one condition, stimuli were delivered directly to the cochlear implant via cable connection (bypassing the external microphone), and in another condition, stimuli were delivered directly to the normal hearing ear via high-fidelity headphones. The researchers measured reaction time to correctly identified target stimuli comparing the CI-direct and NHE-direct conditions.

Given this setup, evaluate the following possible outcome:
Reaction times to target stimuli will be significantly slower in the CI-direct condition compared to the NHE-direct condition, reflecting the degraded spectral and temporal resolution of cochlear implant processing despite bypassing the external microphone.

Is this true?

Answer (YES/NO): YES